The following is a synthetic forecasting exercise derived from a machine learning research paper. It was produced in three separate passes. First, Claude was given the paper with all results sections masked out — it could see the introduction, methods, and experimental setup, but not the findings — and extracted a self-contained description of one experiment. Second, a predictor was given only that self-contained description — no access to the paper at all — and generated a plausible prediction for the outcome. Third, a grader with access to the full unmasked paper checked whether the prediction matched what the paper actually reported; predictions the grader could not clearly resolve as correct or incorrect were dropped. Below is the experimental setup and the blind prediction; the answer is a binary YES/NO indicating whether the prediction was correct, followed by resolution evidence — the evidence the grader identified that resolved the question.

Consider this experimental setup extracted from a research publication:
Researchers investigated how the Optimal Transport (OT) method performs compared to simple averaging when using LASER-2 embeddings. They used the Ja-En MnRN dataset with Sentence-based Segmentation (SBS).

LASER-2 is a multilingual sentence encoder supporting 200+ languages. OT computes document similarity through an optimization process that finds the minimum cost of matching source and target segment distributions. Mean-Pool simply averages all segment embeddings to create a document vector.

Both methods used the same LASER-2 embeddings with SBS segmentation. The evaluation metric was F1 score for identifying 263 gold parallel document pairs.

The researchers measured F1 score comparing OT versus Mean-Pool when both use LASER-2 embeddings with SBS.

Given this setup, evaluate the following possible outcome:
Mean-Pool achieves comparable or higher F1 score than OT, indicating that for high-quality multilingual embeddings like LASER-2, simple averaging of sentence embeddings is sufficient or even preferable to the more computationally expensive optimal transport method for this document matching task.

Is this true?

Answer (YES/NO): YES